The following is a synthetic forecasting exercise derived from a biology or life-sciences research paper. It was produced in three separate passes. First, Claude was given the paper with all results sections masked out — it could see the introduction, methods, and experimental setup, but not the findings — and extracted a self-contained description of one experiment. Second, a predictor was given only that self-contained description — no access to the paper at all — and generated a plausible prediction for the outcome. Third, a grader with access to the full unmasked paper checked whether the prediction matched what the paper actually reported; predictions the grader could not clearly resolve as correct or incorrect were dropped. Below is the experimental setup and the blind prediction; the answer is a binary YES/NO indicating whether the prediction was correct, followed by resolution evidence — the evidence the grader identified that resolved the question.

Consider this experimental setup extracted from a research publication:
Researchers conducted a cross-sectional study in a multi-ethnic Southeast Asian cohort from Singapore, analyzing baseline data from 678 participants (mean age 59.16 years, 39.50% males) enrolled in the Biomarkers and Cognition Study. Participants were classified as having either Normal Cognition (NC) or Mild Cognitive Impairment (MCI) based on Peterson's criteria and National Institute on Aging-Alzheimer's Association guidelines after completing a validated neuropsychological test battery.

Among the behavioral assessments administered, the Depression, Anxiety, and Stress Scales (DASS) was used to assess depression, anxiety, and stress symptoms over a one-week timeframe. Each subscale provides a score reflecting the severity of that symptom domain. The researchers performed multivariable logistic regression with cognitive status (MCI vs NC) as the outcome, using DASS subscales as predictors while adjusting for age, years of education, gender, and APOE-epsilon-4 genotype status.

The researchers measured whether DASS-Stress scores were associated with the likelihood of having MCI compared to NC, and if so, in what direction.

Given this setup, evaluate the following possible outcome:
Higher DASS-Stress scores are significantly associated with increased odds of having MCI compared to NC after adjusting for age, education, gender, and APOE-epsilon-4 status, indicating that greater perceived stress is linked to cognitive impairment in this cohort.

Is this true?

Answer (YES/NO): NO